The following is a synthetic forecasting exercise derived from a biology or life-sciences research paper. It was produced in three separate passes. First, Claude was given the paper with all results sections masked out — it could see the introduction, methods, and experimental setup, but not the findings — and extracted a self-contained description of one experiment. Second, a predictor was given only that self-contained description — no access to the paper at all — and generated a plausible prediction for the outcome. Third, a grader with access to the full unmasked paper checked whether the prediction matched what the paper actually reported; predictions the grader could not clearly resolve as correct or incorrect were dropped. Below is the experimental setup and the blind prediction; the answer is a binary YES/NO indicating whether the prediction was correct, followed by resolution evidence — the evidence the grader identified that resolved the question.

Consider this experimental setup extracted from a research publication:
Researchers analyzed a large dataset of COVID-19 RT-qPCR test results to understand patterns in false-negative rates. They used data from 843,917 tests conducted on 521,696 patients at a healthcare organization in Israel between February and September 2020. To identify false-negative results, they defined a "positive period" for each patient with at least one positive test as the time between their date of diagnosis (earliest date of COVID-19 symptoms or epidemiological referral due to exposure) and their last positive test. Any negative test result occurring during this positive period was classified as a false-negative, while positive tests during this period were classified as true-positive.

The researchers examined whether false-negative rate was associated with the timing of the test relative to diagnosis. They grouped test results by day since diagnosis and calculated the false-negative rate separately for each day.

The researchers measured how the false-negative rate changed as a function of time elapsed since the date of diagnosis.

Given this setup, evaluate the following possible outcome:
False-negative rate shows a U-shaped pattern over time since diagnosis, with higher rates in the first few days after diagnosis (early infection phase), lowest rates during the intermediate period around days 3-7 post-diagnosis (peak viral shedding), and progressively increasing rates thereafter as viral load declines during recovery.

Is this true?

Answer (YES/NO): NO